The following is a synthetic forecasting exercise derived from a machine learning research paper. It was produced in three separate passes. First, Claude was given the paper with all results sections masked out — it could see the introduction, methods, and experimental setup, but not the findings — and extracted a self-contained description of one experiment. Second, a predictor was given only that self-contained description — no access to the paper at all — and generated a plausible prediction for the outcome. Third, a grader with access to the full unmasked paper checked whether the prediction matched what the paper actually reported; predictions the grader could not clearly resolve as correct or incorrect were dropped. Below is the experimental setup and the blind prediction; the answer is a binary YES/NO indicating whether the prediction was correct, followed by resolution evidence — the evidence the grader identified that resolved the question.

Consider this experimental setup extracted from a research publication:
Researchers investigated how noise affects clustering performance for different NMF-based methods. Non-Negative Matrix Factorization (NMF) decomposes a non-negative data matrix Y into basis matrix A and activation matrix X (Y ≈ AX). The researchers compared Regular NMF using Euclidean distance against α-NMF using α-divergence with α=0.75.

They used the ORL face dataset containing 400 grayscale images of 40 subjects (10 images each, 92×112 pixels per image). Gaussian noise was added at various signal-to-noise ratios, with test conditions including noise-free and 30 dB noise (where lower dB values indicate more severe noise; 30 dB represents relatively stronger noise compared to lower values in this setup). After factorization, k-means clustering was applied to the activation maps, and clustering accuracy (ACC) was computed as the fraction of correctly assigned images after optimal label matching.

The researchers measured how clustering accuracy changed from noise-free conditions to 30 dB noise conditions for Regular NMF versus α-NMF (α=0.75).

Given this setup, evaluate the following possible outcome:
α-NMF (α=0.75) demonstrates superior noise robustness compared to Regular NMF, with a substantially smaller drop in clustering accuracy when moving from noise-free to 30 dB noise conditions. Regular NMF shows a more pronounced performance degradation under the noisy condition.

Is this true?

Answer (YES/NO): NO